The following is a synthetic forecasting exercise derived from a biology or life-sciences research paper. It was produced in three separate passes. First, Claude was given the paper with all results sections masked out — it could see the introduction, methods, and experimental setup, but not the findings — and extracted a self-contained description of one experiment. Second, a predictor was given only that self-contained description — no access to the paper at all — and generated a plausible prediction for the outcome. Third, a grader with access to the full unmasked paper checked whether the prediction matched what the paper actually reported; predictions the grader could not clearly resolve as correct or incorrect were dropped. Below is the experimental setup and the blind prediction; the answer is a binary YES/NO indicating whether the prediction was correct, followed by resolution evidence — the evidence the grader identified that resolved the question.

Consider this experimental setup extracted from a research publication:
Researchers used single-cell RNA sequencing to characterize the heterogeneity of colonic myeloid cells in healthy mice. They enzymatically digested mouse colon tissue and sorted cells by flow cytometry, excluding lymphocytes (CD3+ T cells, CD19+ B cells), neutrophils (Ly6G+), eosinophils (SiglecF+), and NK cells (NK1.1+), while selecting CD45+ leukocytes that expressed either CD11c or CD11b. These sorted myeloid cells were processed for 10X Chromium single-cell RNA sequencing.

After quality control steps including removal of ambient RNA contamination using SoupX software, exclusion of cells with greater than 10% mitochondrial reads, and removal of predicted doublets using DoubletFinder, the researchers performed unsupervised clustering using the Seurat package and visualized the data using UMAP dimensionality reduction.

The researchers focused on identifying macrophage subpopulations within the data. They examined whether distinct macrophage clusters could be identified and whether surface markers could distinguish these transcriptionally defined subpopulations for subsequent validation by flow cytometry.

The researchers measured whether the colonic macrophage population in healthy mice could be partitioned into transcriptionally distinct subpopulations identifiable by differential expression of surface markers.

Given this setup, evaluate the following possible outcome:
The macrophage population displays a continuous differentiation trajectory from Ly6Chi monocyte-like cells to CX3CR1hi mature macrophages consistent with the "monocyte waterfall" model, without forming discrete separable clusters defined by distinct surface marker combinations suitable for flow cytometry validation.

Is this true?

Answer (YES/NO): NO